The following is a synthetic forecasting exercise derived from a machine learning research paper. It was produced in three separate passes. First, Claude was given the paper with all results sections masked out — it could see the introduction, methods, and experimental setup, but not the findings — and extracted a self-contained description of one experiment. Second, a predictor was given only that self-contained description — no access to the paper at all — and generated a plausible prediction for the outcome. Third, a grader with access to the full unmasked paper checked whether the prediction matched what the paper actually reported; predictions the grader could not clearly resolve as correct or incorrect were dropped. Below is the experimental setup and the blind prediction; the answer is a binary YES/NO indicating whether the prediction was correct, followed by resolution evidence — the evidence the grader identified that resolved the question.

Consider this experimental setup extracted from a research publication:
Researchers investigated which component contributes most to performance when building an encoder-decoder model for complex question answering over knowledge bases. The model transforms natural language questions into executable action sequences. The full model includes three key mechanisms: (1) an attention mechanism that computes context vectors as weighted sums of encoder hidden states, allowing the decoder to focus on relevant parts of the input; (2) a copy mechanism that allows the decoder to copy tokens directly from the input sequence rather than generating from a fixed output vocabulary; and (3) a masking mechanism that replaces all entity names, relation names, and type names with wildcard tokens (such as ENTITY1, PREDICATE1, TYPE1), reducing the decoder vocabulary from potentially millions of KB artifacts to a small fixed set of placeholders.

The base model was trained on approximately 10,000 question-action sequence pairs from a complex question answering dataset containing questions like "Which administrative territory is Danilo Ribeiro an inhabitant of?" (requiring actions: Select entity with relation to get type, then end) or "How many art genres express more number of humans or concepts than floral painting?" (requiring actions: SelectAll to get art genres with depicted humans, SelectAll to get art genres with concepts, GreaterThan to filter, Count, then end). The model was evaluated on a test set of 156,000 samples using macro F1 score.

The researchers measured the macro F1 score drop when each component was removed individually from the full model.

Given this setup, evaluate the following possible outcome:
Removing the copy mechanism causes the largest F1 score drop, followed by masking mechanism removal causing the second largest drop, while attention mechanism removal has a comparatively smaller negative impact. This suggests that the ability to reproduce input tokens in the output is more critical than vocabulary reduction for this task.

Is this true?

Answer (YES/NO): NO